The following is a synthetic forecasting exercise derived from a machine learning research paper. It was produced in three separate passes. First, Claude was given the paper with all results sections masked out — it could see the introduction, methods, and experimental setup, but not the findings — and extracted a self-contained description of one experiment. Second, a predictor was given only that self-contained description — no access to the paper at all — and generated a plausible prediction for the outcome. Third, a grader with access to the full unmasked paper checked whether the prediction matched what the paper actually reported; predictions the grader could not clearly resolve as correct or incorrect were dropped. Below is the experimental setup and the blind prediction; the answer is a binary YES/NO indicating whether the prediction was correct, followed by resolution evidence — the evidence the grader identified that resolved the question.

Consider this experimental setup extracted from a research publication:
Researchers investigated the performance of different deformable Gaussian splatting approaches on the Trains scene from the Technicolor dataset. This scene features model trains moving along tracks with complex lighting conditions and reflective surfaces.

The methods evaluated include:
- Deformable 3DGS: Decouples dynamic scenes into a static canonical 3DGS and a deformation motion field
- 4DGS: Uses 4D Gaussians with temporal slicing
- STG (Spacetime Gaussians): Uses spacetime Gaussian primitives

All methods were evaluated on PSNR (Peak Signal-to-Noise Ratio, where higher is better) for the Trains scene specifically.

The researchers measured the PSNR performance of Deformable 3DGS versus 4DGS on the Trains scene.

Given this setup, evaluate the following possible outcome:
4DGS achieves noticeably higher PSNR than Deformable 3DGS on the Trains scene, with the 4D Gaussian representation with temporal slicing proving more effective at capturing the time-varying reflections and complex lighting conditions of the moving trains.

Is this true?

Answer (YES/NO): YES